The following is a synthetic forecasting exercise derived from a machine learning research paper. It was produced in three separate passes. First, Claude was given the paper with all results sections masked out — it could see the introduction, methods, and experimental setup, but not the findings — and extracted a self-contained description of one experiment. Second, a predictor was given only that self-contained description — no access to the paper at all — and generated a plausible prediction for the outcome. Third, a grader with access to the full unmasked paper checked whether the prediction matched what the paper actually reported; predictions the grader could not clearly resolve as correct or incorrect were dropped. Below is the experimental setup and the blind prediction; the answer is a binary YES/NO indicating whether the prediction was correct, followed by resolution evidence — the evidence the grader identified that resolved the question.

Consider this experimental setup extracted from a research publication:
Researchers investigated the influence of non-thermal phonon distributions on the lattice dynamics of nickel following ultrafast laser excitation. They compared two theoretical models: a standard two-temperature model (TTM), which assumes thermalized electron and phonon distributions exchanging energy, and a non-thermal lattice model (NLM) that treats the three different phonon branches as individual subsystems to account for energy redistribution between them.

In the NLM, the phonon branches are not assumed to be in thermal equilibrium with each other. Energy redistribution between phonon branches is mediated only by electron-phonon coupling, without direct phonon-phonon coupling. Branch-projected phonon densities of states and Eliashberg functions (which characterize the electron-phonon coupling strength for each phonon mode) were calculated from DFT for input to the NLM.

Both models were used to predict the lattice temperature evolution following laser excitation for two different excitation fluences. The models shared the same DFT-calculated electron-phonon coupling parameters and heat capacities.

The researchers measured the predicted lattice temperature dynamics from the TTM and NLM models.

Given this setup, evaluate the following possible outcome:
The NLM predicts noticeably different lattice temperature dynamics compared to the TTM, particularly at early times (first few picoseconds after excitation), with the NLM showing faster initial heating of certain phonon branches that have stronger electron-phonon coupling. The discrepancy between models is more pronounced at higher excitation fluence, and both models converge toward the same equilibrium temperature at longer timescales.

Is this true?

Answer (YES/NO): NO